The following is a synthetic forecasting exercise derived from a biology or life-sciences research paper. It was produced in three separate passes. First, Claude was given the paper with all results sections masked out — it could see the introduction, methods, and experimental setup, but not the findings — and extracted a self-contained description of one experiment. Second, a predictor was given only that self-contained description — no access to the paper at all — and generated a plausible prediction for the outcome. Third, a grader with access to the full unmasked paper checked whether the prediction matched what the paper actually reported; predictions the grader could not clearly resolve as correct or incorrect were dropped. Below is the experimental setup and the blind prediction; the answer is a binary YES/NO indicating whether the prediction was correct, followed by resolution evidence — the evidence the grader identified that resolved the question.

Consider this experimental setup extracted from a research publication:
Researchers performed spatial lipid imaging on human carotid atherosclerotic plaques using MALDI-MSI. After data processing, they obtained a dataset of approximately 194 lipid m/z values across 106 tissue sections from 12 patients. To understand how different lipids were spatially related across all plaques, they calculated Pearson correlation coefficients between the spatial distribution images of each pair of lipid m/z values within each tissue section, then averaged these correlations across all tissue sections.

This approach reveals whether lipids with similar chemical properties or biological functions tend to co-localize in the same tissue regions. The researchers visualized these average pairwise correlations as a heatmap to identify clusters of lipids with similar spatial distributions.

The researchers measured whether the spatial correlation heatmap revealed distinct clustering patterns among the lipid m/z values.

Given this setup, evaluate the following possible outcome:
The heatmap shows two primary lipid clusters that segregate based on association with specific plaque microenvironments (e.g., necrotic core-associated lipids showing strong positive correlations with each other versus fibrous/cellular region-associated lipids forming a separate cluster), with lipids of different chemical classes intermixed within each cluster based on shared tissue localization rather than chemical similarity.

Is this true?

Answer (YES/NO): NO